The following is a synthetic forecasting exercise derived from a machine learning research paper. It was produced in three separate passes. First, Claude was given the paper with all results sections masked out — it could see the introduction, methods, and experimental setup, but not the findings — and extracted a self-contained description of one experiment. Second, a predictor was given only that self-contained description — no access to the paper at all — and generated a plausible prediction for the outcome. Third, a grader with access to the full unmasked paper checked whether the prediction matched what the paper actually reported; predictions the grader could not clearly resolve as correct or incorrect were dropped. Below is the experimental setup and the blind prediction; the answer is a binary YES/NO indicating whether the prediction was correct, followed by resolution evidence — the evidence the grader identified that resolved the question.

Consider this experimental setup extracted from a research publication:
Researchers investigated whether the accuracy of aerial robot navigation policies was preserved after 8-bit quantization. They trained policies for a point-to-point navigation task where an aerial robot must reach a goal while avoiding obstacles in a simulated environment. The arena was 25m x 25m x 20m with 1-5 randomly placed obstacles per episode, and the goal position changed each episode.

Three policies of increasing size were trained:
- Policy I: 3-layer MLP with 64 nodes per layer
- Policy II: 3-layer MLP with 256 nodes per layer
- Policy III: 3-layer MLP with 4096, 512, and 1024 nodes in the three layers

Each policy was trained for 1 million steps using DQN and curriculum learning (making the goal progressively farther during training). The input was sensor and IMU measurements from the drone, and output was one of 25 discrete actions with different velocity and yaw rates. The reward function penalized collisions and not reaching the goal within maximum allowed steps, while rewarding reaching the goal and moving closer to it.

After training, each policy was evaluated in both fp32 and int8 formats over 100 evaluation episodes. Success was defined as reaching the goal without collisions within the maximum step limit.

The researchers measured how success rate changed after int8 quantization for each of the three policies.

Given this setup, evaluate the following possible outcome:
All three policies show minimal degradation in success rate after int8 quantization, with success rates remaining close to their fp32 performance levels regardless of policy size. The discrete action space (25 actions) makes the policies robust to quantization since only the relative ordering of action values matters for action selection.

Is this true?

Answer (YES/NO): NO